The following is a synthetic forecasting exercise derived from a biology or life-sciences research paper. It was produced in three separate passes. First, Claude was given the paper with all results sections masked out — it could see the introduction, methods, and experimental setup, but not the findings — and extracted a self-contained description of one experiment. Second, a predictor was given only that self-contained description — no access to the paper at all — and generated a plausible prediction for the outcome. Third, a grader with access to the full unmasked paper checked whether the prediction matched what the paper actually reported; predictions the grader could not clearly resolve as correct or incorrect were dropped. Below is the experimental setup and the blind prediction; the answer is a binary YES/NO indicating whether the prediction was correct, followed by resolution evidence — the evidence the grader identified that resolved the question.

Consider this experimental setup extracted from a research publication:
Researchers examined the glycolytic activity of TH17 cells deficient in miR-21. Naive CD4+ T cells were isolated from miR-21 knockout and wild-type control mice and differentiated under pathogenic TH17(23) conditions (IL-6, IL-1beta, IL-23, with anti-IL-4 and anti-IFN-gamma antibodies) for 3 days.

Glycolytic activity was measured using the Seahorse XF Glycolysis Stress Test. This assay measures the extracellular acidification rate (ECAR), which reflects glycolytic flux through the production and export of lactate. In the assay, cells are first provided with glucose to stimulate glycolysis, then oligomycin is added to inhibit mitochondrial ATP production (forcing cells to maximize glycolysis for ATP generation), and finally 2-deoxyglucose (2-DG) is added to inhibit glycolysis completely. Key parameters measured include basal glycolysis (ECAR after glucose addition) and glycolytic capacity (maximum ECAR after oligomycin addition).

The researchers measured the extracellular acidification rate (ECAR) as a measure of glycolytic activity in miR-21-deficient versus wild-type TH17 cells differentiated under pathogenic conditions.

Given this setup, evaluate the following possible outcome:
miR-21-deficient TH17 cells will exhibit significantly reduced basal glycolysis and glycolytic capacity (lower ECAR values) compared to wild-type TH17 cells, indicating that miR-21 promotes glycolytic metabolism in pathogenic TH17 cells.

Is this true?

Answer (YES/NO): YES